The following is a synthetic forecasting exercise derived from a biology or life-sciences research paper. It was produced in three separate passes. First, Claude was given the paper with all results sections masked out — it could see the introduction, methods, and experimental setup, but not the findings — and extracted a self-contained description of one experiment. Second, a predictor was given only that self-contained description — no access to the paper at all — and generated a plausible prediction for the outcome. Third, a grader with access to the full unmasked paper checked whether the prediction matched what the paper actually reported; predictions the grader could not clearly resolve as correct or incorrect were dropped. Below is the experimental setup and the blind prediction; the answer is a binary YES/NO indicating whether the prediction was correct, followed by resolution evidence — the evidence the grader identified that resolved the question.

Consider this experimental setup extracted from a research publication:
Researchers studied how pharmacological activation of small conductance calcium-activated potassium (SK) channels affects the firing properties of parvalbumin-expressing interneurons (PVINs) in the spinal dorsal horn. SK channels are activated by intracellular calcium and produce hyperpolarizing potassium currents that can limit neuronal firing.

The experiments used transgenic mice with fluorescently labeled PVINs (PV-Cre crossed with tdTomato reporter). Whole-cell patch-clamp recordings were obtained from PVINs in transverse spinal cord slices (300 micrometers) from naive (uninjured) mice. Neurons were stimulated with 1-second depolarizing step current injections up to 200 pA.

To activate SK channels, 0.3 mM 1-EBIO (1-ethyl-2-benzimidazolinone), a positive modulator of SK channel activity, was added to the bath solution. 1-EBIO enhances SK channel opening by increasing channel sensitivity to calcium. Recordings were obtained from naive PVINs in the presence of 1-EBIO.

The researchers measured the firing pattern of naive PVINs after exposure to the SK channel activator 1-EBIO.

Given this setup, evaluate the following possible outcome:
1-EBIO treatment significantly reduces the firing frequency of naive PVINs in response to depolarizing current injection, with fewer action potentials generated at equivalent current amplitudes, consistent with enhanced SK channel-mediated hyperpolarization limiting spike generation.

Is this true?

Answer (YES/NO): YES